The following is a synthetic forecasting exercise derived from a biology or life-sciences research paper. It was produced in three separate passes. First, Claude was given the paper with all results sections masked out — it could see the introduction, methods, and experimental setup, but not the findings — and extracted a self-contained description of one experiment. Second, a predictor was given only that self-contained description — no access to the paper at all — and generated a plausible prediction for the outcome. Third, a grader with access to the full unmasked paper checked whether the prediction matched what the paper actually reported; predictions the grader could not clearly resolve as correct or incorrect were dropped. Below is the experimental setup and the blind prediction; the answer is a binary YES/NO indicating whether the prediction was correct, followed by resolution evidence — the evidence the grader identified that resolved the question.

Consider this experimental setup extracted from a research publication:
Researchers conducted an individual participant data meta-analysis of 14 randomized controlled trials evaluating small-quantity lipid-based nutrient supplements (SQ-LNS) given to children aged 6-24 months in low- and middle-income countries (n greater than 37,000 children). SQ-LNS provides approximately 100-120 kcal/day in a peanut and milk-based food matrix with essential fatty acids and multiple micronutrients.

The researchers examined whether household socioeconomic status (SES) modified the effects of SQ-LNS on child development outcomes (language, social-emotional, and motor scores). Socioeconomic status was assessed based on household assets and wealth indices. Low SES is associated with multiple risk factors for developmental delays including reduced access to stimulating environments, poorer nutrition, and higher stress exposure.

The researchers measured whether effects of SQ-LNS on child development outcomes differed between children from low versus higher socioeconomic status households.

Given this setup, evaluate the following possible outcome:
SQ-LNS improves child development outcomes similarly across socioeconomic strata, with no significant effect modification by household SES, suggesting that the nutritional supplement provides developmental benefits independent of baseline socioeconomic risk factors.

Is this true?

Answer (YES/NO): NO